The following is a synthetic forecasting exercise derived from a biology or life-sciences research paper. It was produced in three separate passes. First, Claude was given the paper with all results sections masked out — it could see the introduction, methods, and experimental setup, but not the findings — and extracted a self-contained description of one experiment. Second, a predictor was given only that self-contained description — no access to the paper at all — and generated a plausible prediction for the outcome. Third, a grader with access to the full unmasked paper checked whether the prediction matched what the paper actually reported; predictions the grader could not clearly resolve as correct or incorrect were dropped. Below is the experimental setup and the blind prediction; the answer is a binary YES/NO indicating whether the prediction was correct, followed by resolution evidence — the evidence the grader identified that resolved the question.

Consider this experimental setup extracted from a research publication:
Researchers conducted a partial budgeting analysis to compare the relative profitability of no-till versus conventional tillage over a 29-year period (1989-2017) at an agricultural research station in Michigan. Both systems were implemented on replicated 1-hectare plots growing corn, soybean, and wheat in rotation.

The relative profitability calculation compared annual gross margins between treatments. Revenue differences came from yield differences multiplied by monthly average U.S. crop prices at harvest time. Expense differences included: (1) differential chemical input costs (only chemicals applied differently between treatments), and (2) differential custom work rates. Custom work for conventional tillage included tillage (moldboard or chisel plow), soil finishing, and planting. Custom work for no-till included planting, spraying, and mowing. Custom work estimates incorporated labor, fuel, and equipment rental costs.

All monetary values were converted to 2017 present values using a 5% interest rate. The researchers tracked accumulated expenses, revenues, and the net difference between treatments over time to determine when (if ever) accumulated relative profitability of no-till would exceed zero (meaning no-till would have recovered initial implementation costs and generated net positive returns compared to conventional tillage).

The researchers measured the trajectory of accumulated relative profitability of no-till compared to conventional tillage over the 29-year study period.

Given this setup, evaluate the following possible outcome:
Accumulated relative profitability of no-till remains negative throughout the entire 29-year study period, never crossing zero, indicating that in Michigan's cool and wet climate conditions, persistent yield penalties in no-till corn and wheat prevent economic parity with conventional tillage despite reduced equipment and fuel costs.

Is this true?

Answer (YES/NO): NO